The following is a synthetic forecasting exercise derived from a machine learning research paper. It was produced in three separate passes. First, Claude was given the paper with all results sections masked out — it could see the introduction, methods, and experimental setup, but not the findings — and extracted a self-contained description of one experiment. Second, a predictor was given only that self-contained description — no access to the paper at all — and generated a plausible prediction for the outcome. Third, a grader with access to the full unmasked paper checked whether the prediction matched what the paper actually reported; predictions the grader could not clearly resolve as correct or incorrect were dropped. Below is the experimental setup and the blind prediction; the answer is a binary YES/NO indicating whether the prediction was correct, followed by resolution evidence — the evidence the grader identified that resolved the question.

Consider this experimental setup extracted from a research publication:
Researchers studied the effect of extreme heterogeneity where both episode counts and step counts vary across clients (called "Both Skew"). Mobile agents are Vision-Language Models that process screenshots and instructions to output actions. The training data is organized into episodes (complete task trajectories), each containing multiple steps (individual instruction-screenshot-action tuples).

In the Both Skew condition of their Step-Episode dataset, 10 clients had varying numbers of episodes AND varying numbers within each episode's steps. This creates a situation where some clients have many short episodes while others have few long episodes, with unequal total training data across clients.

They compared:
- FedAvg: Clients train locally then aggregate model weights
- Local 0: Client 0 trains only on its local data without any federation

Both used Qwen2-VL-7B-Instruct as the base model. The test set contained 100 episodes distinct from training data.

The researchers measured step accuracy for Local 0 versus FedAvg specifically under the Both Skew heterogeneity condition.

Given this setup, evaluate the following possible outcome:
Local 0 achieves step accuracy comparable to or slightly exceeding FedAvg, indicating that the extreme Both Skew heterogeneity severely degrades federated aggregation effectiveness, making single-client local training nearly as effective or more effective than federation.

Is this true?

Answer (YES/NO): NO